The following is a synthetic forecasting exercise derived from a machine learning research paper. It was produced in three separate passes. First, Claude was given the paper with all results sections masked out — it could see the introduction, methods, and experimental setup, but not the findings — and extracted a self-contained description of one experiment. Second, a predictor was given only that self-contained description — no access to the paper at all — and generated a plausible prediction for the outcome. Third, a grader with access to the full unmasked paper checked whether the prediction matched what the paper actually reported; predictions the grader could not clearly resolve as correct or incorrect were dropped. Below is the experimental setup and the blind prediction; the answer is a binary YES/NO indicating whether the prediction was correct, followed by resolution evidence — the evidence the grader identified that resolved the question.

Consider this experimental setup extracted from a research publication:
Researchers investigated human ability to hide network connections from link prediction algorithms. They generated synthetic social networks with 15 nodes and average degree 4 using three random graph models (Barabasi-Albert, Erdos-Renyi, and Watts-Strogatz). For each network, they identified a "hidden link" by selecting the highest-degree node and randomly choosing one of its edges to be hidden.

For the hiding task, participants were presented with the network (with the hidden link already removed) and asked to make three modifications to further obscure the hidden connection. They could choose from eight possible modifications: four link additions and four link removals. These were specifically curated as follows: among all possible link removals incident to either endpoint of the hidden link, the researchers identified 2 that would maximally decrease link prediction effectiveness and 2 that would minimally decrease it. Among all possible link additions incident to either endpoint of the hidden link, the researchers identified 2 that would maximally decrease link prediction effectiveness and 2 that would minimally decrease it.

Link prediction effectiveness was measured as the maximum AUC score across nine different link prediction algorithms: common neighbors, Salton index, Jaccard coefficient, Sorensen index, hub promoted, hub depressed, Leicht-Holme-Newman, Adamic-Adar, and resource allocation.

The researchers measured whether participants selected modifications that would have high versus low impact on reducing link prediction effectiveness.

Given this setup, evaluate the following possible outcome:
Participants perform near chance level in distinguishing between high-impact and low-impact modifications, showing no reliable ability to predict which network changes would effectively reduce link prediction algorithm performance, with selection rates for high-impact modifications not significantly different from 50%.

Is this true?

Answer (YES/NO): YES